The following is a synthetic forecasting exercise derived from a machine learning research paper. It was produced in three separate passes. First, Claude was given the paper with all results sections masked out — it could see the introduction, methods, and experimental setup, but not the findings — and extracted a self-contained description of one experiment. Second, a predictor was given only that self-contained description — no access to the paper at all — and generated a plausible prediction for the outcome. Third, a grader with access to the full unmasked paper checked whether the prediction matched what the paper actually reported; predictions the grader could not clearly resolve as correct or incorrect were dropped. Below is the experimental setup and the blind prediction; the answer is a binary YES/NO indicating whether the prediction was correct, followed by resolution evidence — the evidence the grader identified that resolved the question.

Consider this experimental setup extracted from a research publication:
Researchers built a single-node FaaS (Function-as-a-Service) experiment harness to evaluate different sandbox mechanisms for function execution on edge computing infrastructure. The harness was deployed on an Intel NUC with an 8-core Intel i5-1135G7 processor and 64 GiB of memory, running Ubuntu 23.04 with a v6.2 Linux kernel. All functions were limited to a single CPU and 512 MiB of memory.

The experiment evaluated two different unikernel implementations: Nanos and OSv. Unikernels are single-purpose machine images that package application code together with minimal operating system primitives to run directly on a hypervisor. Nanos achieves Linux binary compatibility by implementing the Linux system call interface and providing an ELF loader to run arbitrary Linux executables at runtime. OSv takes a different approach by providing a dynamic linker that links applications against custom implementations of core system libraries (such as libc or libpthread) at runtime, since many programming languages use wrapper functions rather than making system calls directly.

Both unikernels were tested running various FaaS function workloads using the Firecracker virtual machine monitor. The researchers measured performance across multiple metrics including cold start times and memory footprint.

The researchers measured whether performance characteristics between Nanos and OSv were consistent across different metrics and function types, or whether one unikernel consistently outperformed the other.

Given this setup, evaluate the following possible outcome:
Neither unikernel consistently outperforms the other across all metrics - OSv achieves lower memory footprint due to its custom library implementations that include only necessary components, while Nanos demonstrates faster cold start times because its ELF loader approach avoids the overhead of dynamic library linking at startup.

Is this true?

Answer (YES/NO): NO